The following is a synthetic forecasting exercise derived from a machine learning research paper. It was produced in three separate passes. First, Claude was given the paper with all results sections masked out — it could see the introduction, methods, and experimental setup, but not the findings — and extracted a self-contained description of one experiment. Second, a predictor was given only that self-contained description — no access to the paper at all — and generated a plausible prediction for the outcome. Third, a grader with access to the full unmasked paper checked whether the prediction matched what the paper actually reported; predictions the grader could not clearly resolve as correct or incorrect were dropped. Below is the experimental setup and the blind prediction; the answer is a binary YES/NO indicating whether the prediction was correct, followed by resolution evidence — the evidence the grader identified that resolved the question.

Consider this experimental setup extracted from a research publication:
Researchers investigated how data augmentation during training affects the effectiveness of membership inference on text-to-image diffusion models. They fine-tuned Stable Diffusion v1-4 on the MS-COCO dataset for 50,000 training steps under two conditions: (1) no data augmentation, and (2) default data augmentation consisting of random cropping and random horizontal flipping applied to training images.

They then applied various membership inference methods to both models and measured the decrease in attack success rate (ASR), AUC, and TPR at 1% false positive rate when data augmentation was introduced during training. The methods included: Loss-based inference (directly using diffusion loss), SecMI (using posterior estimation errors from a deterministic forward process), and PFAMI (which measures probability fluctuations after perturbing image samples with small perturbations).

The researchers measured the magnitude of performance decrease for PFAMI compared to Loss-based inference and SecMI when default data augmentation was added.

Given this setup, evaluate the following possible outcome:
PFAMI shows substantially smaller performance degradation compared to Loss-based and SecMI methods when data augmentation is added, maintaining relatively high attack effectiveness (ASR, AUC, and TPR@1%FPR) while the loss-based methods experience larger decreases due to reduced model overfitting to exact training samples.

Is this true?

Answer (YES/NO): NO